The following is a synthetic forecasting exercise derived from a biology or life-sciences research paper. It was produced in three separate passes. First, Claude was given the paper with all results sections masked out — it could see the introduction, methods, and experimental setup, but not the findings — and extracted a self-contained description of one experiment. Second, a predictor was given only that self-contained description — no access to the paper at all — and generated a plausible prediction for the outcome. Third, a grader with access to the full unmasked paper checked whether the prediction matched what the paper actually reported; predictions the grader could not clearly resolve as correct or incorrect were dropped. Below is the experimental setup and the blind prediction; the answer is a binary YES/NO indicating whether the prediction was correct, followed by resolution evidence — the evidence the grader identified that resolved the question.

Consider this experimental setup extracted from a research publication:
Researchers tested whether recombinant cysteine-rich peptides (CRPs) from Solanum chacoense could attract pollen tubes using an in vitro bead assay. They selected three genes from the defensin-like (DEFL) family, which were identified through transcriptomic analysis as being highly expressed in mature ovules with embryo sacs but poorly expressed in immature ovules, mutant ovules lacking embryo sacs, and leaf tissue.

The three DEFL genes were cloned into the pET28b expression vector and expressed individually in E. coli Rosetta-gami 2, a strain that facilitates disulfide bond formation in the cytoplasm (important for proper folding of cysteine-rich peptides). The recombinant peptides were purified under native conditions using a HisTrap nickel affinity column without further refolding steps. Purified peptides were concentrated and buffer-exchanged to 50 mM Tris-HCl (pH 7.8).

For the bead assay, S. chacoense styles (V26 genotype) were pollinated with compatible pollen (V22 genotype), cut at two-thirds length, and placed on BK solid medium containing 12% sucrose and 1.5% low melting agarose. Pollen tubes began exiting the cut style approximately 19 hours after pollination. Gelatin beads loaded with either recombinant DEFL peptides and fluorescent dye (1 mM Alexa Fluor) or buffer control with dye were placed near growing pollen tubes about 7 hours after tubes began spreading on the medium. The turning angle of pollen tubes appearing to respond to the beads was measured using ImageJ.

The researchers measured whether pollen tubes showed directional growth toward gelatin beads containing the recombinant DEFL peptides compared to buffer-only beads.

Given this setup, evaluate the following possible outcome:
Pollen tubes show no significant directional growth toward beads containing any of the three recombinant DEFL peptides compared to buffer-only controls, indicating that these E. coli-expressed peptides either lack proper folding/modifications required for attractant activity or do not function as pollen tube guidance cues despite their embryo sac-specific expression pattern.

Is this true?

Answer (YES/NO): NO